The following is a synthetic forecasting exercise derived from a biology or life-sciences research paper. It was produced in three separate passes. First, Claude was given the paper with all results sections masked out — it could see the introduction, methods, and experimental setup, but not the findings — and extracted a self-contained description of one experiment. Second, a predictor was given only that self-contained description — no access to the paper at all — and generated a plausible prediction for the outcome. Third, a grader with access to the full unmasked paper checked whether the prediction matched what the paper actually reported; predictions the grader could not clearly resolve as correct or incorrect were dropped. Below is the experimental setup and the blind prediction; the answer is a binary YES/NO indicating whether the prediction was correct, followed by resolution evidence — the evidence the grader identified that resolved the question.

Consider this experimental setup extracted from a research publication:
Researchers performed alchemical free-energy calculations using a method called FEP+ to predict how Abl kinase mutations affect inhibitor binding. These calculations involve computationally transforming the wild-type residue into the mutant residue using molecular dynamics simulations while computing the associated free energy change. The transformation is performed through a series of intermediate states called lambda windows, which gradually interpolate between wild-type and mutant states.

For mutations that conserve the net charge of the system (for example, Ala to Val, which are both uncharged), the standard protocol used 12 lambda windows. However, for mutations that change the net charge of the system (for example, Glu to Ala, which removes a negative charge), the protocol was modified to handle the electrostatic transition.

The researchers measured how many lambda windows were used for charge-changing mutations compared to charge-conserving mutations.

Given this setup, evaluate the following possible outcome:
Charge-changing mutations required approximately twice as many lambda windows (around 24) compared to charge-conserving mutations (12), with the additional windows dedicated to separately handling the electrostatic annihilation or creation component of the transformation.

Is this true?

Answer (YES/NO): NO